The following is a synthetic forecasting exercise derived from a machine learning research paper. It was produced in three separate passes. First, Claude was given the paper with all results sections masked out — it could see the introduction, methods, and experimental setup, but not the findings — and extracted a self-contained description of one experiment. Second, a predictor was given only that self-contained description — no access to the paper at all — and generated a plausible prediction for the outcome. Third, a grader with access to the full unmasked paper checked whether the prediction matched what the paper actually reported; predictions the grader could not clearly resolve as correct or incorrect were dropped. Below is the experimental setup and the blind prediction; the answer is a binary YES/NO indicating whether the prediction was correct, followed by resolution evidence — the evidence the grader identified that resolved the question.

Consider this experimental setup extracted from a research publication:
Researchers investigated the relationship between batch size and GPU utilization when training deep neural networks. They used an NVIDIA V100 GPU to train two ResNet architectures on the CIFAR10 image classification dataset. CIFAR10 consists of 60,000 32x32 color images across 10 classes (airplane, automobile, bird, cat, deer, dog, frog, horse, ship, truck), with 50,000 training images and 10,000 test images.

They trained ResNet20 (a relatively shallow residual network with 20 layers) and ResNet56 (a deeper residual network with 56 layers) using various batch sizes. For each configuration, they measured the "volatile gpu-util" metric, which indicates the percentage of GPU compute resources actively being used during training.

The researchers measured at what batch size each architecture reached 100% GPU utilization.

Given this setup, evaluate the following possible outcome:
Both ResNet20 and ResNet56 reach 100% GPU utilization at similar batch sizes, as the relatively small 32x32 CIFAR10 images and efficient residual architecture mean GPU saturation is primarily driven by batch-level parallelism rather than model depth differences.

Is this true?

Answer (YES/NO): NO